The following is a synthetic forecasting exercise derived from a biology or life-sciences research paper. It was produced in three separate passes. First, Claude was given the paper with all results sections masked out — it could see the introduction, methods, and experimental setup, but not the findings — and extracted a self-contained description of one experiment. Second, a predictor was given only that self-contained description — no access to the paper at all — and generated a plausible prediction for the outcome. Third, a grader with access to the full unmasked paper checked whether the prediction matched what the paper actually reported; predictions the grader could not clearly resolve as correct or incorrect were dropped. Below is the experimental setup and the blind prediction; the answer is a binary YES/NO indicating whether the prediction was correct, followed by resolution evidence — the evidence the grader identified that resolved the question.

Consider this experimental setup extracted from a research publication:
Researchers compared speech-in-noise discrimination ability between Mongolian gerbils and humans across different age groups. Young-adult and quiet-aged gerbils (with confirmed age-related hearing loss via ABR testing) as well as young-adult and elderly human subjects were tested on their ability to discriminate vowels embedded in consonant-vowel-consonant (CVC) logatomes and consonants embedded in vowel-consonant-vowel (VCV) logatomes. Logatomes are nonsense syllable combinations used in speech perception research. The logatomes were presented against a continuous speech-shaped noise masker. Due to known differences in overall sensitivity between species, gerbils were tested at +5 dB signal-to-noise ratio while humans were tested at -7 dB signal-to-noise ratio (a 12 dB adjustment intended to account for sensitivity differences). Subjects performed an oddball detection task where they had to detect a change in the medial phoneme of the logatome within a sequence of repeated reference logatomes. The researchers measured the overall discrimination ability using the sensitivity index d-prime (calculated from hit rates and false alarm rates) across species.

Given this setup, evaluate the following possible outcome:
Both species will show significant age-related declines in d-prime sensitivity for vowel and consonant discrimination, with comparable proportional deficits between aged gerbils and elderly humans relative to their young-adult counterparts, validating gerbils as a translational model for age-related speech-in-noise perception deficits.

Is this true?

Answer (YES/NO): NO